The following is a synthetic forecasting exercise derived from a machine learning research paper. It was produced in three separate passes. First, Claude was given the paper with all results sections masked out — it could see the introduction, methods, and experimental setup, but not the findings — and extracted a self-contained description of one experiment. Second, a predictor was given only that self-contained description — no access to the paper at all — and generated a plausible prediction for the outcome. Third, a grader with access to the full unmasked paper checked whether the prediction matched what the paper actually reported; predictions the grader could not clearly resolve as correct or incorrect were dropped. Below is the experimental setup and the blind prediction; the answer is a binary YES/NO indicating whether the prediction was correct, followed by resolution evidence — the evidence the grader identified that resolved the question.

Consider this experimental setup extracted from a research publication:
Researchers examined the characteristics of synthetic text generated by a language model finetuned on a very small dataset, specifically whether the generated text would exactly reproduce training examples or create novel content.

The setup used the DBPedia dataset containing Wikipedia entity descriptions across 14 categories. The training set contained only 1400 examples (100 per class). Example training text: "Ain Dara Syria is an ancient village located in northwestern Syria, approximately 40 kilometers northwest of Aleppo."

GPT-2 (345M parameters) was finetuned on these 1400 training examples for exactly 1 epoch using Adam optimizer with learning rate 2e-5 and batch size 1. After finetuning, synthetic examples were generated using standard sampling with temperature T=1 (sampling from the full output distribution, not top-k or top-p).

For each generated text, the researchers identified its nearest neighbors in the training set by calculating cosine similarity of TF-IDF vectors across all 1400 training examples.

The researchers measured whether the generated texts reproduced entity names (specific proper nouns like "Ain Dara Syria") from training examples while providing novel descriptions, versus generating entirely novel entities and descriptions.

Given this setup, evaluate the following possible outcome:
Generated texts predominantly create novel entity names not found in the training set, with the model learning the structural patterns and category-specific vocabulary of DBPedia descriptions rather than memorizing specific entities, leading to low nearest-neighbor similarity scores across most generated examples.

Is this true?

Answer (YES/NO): NO